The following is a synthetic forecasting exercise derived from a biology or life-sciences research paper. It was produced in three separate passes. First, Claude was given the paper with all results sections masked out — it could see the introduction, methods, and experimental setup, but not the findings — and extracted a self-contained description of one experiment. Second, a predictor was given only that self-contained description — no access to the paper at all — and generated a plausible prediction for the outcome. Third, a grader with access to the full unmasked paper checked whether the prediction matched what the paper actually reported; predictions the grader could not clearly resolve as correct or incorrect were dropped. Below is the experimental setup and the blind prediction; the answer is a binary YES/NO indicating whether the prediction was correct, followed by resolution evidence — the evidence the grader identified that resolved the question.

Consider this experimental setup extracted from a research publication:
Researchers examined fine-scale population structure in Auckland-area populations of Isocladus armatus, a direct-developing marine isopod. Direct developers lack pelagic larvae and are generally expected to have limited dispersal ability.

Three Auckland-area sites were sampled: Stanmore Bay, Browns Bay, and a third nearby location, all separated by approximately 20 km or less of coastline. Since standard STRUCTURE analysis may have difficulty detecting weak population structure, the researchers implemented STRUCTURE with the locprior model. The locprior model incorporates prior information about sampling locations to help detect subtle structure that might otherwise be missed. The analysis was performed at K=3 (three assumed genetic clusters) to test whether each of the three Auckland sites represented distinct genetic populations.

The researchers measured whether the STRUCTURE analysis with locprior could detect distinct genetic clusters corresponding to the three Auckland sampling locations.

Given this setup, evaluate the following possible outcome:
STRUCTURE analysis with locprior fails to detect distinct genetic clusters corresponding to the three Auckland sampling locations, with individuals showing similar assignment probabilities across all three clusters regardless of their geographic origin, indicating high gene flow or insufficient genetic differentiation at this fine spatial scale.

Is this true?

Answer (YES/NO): YES